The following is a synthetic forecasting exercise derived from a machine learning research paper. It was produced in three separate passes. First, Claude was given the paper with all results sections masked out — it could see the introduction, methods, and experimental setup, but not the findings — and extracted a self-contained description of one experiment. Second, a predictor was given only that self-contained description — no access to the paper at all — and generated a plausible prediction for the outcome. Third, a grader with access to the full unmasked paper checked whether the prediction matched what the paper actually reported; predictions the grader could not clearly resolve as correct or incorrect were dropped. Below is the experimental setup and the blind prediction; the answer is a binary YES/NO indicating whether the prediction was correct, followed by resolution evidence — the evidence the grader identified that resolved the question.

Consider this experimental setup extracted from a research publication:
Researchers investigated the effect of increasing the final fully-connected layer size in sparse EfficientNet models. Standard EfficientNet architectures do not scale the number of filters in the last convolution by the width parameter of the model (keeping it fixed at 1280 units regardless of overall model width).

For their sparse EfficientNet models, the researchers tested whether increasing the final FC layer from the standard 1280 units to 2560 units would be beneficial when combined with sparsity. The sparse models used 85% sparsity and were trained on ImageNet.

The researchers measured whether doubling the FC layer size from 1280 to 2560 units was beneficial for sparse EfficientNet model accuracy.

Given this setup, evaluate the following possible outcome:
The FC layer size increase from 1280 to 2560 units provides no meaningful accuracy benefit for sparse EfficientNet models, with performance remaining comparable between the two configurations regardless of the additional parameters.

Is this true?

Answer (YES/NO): NO